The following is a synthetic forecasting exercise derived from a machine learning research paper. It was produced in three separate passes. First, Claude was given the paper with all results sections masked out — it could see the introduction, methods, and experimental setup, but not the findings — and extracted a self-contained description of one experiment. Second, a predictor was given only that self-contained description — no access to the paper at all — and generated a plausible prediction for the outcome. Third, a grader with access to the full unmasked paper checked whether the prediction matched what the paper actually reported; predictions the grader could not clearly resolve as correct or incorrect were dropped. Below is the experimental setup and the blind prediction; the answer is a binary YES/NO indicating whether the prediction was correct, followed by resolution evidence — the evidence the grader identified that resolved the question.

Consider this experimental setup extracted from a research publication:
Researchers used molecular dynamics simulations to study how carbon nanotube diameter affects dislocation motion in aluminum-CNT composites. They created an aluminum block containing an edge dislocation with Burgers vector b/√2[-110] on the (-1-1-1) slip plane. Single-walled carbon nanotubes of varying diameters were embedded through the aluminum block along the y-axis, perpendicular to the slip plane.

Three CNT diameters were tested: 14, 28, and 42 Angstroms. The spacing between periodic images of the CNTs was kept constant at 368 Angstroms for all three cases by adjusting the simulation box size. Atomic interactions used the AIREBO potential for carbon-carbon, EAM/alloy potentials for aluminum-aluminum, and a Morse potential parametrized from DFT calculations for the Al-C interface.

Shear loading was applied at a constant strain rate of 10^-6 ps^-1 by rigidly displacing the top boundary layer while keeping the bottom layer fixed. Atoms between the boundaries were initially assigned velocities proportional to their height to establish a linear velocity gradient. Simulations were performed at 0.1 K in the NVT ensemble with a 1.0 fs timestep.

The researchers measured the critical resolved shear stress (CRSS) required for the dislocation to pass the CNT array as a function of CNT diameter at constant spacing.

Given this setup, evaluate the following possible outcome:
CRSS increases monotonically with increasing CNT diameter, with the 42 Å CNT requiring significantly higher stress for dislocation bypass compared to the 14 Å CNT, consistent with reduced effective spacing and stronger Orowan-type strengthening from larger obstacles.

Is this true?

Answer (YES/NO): YES